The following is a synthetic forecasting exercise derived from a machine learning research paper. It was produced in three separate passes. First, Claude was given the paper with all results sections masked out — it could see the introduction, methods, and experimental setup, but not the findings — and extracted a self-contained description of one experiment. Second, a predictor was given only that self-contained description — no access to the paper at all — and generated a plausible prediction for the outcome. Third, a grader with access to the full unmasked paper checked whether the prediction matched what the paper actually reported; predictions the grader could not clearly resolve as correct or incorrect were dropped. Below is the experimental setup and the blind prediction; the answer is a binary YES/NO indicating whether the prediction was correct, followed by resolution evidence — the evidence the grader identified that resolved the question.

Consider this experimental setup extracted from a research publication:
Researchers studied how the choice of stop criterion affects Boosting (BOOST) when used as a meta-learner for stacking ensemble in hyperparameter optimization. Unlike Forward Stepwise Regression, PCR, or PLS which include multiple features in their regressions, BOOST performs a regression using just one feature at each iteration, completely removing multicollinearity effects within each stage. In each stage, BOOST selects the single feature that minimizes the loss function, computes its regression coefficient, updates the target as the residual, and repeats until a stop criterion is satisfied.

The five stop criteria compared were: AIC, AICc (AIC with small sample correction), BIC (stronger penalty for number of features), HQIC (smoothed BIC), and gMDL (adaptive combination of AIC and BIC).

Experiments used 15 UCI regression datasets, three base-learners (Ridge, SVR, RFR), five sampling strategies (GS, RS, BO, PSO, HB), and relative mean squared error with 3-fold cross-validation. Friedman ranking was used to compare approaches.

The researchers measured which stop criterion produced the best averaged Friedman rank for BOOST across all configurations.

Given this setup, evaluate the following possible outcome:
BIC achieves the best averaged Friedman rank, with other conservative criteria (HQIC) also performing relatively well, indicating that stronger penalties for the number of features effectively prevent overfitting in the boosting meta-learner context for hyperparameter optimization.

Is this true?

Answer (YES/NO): NO